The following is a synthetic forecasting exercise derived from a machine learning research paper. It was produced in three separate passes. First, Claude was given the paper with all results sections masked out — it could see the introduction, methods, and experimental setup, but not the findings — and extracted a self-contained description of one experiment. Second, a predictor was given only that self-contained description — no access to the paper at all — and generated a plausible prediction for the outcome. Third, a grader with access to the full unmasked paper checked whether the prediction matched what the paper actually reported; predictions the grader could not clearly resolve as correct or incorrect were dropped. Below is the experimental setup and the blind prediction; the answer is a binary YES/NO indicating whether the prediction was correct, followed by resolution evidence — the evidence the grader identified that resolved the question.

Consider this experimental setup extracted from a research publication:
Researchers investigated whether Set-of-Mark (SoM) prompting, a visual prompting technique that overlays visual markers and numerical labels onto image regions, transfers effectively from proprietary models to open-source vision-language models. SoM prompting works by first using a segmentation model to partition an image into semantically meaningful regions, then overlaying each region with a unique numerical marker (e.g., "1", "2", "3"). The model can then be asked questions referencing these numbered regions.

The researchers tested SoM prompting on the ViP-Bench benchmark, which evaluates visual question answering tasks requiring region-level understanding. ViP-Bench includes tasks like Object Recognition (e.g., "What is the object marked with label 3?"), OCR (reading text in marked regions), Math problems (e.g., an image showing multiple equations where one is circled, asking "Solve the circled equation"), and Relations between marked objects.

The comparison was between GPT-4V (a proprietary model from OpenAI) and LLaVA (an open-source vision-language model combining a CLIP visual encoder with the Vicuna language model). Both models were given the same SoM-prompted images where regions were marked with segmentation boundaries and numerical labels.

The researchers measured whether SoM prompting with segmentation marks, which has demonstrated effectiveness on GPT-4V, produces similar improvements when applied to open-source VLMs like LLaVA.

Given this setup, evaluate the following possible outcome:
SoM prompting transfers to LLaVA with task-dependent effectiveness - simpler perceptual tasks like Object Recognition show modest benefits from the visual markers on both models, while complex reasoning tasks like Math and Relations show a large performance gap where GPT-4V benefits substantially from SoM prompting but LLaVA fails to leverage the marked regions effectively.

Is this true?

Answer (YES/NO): NO